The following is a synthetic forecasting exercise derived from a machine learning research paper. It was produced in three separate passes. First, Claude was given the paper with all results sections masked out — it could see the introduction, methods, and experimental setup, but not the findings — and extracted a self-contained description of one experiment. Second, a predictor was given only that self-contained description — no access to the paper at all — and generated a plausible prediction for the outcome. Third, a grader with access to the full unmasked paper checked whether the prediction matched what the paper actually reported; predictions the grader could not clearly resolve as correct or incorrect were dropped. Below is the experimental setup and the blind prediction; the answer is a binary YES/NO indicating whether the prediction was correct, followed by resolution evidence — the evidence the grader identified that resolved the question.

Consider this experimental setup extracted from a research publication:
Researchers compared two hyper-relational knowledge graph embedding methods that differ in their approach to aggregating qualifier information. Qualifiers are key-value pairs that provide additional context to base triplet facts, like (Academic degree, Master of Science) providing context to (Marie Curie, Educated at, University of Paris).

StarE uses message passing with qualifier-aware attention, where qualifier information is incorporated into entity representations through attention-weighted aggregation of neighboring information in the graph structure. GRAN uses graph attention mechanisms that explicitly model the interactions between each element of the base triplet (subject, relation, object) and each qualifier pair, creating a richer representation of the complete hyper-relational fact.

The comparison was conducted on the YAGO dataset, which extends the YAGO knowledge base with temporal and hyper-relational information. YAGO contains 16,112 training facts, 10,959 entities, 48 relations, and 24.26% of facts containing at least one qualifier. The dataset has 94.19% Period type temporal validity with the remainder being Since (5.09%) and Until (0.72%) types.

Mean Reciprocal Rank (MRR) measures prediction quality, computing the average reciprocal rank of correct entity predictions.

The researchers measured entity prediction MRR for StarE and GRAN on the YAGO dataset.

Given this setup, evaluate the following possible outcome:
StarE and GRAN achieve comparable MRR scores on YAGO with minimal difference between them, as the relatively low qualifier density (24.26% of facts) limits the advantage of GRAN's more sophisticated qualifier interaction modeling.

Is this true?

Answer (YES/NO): NO